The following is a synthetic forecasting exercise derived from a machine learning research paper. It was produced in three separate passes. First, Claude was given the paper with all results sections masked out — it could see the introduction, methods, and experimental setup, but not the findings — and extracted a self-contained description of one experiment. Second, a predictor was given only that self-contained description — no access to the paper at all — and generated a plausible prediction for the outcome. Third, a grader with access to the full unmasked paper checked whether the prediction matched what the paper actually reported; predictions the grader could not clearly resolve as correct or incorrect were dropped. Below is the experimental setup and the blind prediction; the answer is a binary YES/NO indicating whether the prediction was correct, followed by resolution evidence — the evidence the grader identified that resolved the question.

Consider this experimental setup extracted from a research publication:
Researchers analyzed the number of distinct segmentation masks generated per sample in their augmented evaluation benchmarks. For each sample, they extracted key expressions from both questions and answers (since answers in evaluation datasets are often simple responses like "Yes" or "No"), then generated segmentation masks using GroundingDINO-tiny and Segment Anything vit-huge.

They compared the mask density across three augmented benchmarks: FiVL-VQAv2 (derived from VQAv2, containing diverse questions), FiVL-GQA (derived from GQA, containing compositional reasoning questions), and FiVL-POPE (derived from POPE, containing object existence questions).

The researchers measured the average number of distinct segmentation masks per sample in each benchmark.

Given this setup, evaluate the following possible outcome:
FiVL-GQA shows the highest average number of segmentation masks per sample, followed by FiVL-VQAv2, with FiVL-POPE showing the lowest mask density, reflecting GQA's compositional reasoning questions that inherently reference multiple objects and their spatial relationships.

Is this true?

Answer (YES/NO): YES